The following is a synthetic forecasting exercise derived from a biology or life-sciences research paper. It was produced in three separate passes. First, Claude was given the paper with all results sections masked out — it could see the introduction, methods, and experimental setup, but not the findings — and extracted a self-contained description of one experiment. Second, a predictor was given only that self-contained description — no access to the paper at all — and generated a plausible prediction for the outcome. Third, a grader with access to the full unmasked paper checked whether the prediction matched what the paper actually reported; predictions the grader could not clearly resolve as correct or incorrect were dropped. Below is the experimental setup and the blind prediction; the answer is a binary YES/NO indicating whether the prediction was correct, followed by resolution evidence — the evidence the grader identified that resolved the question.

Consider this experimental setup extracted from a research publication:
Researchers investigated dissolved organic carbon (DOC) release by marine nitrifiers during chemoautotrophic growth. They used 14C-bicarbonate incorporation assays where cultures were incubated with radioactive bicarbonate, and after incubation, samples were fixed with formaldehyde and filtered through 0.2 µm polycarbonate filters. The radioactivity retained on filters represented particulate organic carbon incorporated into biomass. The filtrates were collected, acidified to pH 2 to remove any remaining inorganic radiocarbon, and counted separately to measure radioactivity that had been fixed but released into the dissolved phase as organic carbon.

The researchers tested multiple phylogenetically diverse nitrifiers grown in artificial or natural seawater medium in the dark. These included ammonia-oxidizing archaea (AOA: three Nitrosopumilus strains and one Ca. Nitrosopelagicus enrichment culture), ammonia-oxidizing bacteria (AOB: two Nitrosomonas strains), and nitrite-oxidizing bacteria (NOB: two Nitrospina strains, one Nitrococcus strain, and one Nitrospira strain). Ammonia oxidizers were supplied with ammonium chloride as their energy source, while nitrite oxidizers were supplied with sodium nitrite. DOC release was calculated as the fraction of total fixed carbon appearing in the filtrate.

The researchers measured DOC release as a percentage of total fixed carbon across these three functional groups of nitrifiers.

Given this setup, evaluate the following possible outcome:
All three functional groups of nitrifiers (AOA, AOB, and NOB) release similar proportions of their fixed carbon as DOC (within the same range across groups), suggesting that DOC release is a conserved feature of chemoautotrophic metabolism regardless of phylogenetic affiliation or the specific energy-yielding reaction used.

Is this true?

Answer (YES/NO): YES